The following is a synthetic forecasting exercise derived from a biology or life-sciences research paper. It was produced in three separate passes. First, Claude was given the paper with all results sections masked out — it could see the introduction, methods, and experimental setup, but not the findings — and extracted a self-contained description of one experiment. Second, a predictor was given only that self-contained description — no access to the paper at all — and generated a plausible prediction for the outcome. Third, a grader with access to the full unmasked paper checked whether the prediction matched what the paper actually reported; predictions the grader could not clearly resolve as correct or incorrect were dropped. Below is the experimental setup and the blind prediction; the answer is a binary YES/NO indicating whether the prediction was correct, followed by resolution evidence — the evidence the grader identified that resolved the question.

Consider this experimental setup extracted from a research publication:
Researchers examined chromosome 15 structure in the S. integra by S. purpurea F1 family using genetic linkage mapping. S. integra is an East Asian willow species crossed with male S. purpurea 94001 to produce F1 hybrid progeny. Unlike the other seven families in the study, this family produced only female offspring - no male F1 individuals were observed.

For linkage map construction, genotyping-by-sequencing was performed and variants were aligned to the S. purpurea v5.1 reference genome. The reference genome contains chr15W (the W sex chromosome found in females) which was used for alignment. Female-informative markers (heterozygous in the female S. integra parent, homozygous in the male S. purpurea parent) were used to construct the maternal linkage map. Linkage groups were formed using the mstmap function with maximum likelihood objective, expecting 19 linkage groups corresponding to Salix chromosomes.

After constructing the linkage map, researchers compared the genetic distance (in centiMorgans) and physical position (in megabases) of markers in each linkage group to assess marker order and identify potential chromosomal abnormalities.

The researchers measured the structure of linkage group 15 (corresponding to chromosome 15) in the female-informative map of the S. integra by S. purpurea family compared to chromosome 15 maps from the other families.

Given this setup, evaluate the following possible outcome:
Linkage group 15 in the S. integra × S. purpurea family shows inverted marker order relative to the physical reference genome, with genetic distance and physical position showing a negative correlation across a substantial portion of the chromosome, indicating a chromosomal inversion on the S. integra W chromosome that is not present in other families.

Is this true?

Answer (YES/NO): NO